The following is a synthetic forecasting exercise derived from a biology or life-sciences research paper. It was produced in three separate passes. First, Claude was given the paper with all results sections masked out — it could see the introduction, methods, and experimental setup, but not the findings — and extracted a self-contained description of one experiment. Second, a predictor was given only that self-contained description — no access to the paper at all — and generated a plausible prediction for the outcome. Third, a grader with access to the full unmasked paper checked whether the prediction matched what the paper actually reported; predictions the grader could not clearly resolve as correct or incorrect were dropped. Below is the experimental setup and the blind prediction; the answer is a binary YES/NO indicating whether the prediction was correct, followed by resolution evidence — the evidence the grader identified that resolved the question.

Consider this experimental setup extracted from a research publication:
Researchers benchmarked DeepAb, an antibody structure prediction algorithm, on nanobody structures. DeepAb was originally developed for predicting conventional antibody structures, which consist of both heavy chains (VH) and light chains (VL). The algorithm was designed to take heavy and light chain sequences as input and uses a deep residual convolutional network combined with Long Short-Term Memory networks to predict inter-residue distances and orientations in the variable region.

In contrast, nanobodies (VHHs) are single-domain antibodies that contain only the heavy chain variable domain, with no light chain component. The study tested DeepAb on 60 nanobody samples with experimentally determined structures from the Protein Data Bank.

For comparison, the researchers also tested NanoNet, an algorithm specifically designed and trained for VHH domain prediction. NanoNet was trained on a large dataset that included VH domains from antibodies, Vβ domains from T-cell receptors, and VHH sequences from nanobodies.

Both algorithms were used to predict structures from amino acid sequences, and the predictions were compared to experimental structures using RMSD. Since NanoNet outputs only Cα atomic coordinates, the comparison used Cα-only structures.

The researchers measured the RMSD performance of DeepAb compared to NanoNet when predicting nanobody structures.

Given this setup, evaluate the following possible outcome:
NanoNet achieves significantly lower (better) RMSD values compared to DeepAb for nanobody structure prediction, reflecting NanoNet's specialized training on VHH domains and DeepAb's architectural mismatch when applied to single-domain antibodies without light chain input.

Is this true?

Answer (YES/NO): YES